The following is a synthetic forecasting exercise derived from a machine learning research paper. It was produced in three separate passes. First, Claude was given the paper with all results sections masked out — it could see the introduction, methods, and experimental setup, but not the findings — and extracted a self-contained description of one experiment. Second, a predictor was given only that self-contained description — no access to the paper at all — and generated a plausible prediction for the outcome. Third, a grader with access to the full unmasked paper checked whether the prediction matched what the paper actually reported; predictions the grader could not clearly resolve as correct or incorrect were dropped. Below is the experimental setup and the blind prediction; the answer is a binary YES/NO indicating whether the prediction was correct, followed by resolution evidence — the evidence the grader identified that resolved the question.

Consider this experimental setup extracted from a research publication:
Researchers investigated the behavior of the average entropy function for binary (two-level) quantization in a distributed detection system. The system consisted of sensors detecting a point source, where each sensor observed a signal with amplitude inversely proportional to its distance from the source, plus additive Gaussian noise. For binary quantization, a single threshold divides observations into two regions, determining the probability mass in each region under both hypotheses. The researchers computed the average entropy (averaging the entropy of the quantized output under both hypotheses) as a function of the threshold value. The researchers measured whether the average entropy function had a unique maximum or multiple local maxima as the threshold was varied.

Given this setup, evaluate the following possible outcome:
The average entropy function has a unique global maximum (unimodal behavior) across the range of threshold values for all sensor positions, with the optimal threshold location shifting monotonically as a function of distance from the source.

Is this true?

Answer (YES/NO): NO